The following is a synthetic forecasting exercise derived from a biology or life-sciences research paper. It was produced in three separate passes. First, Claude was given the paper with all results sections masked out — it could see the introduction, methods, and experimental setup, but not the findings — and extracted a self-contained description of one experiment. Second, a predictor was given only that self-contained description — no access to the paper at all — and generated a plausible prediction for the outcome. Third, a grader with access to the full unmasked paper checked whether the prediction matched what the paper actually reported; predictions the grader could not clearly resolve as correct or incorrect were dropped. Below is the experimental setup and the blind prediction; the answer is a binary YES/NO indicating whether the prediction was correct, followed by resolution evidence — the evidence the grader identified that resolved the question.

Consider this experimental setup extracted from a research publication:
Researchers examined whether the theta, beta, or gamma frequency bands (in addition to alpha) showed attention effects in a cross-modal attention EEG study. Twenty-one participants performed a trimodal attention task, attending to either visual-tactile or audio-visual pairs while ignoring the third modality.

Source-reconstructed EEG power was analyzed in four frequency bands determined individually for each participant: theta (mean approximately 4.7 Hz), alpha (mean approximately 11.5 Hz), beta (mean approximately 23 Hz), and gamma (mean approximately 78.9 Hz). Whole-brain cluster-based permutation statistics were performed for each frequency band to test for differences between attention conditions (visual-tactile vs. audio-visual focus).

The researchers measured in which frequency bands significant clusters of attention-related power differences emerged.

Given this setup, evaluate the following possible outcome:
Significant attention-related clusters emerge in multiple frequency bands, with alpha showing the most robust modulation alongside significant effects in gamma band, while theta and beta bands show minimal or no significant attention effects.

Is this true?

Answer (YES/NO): NO